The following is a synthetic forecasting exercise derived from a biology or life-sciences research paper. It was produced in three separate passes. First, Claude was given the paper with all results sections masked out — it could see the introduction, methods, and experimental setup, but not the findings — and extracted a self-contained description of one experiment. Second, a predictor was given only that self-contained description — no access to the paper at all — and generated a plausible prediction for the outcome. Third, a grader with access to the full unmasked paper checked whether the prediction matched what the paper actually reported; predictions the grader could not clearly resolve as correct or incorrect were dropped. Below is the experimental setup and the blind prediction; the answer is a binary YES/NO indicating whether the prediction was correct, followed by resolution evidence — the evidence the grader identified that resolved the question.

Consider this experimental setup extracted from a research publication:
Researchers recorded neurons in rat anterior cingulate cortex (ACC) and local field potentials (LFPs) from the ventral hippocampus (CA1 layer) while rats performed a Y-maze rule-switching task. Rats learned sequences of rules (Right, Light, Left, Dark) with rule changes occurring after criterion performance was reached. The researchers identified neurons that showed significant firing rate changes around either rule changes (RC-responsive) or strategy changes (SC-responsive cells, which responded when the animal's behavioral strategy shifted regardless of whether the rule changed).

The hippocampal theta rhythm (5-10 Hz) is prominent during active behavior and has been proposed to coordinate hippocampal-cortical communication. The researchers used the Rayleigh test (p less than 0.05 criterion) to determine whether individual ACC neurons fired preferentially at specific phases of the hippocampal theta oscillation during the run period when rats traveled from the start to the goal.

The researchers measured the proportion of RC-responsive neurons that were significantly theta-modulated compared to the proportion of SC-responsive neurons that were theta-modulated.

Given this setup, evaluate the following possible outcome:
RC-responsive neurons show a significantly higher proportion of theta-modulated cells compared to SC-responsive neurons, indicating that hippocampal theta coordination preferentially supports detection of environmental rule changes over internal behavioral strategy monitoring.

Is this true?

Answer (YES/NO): YES